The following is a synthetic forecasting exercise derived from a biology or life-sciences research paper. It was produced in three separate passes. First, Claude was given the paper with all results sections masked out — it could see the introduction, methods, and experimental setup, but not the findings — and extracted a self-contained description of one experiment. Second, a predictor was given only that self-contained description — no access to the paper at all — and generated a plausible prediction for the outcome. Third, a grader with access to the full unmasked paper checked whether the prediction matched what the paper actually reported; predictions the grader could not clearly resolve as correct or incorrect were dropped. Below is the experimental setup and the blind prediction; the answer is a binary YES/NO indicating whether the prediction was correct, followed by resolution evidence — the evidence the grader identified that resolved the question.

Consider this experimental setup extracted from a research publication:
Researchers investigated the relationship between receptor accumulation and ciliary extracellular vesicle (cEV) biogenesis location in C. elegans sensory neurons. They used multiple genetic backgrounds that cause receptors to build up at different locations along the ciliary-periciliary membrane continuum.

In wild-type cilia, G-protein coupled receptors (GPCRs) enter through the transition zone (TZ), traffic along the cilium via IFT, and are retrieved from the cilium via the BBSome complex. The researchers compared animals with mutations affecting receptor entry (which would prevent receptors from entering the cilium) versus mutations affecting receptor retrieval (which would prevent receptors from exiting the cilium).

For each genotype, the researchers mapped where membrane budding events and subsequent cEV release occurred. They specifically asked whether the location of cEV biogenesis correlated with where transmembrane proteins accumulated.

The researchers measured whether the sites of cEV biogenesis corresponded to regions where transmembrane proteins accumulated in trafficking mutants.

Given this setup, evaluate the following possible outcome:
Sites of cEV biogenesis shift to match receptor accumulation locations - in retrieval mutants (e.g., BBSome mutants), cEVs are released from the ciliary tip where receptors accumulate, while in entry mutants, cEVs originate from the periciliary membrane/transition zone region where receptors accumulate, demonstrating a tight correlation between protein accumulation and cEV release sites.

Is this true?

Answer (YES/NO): YES